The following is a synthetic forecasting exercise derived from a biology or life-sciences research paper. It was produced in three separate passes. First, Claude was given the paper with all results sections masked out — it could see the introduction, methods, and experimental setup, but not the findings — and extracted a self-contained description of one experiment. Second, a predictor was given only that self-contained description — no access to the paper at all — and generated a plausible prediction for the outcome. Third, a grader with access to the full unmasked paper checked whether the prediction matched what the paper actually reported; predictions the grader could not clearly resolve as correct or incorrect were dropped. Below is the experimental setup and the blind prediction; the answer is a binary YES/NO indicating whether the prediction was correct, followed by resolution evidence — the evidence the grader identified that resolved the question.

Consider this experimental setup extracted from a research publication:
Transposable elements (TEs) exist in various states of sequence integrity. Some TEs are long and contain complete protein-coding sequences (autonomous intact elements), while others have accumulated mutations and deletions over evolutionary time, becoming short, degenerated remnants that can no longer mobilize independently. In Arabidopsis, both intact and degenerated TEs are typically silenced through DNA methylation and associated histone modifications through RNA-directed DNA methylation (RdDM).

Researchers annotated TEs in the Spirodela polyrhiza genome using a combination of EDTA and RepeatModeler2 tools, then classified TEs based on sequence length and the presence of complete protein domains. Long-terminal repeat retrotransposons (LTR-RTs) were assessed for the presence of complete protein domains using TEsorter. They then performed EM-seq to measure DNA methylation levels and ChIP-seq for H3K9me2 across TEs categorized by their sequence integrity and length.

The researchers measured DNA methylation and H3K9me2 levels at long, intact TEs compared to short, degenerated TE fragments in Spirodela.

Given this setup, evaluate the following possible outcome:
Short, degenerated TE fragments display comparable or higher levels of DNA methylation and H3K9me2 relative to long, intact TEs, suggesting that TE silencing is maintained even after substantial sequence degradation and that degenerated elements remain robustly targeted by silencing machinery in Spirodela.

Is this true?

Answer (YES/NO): NO